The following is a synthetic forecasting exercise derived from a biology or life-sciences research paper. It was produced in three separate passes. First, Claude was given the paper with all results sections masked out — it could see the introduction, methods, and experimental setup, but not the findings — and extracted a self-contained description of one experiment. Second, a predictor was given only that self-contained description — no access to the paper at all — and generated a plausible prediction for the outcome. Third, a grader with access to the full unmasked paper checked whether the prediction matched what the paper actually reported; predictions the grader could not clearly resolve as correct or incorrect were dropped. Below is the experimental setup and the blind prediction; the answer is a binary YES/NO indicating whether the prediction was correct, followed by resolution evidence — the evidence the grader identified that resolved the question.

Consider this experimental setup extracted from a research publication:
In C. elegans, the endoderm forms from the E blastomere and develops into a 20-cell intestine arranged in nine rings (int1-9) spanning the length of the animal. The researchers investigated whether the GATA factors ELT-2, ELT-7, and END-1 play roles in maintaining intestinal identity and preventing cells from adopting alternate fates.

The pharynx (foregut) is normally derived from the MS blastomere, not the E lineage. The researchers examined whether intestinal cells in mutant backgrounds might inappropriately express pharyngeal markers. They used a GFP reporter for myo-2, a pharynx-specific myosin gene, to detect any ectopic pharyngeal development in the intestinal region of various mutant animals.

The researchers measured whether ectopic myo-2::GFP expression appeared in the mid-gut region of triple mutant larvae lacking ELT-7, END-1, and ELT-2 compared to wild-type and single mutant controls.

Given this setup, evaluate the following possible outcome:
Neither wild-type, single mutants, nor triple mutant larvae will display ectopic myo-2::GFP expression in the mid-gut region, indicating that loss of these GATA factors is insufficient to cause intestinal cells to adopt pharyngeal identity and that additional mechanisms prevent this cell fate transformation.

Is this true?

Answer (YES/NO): NO